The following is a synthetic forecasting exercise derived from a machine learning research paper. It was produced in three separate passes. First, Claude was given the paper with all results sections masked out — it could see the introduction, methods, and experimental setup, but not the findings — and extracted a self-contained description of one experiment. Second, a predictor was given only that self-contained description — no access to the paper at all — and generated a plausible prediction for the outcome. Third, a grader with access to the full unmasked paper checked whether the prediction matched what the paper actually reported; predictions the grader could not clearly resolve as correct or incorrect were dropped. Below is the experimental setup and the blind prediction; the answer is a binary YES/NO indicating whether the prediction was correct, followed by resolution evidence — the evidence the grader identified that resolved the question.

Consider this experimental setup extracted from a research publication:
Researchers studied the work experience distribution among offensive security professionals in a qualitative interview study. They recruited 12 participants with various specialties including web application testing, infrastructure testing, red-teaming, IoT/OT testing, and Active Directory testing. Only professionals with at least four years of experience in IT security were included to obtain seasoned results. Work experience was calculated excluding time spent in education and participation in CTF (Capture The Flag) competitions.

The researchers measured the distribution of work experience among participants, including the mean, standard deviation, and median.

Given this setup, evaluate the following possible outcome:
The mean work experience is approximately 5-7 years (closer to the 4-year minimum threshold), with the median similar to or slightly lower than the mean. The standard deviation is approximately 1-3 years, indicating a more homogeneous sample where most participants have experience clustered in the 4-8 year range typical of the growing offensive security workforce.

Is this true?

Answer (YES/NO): NO